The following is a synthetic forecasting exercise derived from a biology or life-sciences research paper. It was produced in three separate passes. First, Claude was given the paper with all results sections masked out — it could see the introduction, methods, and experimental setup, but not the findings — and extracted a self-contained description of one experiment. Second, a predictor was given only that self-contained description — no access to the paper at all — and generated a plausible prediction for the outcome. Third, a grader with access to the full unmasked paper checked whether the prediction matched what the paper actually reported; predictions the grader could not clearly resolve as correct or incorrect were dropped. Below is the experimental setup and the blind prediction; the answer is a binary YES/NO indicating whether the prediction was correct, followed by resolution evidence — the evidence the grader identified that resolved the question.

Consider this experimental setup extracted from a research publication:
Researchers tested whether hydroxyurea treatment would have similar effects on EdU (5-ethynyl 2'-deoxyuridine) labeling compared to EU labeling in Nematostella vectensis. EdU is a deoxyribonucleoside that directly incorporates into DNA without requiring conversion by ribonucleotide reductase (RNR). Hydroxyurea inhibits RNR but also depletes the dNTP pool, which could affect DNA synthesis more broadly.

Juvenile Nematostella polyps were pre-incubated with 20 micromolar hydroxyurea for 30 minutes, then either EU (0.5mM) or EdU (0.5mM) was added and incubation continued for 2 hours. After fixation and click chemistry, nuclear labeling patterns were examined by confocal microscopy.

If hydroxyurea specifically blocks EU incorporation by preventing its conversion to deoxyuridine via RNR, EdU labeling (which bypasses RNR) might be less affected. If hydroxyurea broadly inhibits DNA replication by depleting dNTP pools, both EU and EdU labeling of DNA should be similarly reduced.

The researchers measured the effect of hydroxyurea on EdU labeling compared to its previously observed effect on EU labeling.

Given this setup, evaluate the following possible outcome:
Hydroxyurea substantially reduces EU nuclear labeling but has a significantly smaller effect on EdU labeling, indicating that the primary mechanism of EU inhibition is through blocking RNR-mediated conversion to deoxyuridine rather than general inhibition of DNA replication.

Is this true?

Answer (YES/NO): NO